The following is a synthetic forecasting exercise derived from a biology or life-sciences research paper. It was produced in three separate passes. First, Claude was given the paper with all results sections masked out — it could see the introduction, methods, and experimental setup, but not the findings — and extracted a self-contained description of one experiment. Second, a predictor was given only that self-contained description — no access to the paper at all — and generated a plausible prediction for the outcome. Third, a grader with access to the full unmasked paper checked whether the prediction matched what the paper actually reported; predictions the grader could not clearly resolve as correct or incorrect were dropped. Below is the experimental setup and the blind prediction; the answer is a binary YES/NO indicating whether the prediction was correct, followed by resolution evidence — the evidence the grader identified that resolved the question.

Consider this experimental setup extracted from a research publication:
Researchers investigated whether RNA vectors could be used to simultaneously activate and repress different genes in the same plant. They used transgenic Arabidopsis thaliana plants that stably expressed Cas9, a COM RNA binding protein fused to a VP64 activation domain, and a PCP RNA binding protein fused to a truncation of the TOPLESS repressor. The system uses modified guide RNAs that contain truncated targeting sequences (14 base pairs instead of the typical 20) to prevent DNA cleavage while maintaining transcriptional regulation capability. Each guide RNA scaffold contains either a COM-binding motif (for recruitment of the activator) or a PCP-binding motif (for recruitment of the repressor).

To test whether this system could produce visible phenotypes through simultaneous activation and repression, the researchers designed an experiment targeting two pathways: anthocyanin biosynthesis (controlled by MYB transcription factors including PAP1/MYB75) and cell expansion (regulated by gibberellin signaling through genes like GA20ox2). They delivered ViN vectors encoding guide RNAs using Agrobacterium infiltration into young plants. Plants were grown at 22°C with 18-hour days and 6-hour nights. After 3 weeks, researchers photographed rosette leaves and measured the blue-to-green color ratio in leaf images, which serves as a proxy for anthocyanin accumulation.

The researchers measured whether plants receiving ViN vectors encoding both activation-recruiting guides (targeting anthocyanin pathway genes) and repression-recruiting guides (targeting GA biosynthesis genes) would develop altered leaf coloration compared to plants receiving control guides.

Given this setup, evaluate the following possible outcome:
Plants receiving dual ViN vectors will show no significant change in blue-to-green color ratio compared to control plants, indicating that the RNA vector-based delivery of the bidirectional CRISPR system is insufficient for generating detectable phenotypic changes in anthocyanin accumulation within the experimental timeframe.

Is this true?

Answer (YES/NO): NO